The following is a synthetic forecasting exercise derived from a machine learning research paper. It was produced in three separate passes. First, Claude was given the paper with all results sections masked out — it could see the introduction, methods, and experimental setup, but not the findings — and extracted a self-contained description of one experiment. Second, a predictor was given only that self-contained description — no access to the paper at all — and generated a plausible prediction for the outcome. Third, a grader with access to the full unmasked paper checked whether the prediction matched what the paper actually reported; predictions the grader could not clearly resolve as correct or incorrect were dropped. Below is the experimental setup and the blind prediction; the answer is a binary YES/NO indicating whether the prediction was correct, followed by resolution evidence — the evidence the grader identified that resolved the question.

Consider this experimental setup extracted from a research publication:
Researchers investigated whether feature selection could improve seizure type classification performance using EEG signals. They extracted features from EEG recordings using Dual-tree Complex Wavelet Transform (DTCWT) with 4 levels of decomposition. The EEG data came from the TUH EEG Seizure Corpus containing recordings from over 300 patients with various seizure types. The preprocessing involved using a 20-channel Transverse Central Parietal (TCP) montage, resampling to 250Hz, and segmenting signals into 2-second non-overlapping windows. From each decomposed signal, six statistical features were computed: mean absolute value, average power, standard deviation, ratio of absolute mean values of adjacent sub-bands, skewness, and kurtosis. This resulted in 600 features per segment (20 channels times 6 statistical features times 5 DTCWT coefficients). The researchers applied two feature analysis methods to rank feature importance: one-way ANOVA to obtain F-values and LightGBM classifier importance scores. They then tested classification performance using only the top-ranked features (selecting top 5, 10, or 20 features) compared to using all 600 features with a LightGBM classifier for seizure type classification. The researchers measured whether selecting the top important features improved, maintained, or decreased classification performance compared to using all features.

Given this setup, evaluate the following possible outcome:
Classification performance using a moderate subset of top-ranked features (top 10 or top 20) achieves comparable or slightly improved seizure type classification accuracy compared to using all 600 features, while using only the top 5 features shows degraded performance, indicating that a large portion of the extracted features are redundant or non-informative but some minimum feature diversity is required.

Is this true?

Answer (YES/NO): NO